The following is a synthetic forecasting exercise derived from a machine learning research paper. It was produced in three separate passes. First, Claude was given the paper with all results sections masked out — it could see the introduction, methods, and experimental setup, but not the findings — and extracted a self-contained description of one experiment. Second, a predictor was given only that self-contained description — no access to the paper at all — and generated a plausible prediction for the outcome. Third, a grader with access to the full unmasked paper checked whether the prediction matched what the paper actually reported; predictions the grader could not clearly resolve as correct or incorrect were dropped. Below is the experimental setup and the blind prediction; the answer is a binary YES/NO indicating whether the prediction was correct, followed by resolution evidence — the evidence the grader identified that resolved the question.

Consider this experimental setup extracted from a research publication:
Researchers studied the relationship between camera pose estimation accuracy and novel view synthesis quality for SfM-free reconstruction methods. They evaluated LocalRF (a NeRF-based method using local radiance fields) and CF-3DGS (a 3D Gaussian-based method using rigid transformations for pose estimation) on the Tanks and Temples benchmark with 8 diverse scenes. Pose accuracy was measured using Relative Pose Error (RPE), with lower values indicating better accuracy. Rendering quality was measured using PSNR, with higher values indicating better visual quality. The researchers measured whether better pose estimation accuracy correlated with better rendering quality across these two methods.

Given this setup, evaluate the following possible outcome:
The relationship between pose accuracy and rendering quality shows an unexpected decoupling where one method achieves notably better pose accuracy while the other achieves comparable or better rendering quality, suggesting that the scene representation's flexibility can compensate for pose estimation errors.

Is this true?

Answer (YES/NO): YES